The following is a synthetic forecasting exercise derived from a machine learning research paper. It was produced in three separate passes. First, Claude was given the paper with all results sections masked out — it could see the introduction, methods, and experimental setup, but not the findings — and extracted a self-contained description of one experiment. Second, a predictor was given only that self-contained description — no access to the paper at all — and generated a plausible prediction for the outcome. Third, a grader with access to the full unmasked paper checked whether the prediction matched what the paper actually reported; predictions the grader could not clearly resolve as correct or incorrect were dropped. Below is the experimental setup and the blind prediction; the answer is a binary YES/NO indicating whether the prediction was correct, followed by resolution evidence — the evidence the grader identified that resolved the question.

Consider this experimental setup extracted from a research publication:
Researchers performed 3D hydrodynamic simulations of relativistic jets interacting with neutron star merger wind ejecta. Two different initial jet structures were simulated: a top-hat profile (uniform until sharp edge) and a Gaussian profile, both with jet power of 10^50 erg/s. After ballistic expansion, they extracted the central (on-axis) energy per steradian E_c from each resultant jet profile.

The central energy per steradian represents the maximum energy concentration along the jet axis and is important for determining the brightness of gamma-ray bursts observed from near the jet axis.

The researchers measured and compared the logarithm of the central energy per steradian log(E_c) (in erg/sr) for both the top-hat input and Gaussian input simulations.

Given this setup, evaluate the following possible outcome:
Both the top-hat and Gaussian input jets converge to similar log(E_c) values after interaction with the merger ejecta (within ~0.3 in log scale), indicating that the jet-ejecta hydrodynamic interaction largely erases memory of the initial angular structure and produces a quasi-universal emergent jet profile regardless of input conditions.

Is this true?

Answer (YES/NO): YES